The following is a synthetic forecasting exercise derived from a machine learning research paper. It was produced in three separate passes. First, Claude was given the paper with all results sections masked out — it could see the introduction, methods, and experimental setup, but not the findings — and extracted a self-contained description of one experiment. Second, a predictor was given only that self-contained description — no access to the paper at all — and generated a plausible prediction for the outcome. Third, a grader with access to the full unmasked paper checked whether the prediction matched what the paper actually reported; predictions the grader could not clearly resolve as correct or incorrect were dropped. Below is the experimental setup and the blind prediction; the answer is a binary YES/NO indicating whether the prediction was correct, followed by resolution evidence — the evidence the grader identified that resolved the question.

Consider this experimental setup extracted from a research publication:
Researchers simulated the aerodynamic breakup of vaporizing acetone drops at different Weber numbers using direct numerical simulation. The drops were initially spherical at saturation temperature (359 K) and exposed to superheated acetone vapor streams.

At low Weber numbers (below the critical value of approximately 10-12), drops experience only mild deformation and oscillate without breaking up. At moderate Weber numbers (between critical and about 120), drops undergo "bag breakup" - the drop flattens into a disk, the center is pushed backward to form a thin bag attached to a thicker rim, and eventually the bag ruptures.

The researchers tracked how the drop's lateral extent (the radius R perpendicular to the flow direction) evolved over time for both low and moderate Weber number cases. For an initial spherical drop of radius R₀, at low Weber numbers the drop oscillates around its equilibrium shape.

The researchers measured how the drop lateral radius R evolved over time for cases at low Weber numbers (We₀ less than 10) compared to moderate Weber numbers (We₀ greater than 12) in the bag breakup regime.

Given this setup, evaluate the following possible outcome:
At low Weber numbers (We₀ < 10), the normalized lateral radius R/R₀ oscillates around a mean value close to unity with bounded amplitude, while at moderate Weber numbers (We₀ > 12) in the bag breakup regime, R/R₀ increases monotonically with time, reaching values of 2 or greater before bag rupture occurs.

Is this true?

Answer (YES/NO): NO